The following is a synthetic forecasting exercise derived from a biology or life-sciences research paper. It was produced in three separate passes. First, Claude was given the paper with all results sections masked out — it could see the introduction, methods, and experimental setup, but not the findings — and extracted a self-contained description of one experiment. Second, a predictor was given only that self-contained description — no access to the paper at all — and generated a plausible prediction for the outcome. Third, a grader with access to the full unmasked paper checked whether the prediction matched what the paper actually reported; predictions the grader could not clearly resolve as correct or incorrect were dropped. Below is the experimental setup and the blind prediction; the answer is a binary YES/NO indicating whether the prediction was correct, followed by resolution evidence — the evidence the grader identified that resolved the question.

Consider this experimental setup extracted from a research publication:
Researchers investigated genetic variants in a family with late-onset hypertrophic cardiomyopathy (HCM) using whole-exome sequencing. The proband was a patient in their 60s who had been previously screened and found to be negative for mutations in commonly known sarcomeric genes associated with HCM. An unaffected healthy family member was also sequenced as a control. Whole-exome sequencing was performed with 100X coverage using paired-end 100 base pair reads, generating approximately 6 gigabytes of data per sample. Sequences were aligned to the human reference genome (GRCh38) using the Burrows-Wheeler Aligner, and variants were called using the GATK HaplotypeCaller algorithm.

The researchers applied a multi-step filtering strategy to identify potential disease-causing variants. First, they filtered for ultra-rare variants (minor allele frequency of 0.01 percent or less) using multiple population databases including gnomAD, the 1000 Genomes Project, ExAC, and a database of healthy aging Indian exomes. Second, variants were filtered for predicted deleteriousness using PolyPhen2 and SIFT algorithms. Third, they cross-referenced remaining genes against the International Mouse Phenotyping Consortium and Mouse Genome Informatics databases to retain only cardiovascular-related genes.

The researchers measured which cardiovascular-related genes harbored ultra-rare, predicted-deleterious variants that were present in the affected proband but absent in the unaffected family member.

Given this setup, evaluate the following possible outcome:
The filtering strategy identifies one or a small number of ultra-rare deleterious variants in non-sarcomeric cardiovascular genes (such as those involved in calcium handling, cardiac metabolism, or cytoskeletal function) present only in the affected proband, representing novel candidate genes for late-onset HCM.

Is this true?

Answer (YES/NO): YES